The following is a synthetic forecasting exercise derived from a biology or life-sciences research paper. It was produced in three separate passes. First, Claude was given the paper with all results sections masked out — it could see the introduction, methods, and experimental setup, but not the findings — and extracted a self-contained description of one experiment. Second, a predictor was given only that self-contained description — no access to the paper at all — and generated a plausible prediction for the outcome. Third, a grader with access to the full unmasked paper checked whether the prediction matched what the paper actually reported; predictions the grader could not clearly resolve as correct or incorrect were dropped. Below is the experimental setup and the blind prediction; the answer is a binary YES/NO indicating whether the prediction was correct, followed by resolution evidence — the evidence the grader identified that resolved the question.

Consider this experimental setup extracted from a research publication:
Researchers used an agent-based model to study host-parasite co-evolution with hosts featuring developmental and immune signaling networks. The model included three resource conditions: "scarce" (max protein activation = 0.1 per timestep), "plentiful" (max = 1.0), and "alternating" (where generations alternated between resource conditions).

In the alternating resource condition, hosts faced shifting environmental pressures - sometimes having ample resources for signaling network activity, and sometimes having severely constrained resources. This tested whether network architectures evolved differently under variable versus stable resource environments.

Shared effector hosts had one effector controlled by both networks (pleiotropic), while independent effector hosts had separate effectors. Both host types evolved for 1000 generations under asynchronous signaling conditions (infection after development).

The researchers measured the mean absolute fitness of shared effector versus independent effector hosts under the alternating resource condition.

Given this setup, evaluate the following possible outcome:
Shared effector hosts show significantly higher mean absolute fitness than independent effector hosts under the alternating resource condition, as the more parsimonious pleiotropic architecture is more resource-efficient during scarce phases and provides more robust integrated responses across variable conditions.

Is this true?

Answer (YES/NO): NO